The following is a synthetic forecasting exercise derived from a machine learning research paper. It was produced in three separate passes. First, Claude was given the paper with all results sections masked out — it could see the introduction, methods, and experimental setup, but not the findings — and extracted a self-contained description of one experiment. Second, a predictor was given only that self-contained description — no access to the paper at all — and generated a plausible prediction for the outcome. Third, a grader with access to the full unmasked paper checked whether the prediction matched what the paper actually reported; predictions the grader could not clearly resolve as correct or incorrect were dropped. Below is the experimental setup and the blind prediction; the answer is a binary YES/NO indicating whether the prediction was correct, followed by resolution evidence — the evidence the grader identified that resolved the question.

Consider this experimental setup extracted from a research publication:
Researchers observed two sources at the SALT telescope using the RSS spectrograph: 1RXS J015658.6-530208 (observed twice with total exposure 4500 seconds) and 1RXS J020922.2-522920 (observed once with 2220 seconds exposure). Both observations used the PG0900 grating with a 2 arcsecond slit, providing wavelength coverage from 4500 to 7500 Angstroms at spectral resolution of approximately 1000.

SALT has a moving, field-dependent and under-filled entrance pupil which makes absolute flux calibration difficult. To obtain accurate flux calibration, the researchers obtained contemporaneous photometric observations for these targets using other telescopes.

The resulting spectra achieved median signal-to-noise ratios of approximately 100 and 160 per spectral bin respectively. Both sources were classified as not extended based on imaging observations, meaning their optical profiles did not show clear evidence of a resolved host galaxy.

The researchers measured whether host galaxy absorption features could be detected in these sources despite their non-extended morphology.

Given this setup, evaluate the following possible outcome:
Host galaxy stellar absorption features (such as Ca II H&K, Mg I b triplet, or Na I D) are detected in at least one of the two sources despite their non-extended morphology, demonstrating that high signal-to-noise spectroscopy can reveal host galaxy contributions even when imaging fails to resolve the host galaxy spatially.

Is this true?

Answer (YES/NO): YES